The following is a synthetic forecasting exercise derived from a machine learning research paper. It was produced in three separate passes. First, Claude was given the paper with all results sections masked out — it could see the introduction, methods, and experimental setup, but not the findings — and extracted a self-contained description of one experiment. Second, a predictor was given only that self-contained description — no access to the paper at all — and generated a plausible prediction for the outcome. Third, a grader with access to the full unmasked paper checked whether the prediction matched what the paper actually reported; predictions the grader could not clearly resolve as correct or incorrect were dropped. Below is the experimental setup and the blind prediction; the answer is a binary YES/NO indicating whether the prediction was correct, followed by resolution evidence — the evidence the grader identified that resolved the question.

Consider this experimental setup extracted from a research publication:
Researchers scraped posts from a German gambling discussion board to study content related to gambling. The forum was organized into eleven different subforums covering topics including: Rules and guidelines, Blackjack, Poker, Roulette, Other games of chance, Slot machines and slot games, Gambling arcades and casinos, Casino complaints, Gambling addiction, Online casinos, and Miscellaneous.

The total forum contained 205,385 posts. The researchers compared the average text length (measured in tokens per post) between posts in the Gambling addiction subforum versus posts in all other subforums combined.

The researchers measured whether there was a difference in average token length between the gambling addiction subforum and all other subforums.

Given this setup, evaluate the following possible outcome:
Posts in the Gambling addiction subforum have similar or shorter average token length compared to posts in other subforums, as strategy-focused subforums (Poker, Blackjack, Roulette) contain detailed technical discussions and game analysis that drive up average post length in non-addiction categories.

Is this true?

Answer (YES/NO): NO